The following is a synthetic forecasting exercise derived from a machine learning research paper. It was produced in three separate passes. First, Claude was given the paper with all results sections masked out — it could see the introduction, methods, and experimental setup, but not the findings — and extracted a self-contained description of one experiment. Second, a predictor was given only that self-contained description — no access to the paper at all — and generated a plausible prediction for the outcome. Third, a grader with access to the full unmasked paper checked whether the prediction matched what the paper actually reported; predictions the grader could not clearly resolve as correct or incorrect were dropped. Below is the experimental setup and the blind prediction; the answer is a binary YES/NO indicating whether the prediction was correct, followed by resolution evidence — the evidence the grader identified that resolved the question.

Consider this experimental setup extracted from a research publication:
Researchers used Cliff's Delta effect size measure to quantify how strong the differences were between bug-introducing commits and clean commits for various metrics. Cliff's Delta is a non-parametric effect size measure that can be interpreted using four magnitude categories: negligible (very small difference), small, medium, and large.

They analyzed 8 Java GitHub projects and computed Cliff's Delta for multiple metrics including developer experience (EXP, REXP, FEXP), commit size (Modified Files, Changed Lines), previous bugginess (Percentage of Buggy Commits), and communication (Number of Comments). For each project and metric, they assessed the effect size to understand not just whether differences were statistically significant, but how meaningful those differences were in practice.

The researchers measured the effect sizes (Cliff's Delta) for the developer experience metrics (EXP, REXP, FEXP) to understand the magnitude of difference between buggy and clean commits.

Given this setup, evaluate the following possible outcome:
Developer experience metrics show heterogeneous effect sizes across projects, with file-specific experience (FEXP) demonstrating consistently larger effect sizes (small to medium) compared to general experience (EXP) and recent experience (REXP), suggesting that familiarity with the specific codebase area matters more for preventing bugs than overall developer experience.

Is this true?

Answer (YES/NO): NO